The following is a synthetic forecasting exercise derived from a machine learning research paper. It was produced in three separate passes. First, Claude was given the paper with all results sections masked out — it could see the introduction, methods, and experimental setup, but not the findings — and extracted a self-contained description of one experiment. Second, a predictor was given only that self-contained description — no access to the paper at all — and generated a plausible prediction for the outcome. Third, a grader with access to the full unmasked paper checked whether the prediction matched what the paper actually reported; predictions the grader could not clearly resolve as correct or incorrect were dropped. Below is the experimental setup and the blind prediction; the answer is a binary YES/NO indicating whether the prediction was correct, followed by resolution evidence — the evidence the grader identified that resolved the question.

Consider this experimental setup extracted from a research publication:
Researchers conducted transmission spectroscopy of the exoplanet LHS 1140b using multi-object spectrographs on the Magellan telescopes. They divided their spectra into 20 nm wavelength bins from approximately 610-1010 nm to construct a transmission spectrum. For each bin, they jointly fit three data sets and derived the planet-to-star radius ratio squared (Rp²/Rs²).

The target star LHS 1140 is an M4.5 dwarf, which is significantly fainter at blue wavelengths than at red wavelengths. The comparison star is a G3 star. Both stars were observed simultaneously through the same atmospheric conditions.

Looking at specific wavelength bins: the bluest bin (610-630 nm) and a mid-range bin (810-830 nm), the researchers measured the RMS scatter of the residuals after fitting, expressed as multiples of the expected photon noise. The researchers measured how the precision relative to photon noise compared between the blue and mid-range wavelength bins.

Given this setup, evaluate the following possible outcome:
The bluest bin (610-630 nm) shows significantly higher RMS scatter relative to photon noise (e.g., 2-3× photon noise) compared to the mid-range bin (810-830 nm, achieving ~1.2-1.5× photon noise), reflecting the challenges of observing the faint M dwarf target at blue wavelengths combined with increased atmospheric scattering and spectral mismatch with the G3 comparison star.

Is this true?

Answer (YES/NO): NO